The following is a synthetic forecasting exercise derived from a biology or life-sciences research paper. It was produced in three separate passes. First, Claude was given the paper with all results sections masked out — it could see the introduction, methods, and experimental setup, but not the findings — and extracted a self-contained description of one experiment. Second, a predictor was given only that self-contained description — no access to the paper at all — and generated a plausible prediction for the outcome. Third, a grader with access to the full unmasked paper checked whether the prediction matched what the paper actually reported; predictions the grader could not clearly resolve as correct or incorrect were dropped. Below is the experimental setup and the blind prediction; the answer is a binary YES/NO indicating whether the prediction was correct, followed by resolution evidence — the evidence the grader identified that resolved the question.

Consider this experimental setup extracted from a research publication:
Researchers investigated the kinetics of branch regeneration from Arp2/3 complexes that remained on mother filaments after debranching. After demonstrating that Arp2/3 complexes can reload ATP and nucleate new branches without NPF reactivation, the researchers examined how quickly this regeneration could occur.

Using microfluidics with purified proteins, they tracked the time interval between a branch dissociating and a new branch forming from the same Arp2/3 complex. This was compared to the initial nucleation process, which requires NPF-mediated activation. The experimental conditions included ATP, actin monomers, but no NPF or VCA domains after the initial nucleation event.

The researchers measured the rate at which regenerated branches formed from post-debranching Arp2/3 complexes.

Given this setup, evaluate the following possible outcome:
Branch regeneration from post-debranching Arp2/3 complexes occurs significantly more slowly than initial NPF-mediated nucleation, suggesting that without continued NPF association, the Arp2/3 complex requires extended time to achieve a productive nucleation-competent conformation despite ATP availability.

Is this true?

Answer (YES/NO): NO